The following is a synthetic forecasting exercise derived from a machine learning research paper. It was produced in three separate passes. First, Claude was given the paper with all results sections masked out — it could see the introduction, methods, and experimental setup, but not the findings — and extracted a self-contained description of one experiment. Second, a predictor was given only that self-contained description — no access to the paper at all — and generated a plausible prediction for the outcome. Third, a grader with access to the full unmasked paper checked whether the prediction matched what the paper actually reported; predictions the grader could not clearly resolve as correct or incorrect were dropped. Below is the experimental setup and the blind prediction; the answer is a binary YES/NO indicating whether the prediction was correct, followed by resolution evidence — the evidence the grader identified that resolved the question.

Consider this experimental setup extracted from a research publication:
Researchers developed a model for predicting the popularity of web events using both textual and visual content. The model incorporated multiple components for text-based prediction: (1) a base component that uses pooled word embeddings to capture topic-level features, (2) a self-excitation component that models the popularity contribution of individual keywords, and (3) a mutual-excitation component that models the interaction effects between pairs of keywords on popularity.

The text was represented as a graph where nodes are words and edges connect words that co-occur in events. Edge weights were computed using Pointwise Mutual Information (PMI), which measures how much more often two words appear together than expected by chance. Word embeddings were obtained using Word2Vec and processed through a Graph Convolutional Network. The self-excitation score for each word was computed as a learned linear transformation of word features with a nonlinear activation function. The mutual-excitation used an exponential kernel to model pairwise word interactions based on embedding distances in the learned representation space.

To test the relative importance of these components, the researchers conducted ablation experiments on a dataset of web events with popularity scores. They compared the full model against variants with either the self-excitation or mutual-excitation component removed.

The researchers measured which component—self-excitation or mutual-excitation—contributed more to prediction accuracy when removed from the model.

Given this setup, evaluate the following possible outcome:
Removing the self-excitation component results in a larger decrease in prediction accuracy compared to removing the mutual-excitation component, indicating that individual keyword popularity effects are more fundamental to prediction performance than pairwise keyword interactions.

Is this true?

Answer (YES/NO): YES